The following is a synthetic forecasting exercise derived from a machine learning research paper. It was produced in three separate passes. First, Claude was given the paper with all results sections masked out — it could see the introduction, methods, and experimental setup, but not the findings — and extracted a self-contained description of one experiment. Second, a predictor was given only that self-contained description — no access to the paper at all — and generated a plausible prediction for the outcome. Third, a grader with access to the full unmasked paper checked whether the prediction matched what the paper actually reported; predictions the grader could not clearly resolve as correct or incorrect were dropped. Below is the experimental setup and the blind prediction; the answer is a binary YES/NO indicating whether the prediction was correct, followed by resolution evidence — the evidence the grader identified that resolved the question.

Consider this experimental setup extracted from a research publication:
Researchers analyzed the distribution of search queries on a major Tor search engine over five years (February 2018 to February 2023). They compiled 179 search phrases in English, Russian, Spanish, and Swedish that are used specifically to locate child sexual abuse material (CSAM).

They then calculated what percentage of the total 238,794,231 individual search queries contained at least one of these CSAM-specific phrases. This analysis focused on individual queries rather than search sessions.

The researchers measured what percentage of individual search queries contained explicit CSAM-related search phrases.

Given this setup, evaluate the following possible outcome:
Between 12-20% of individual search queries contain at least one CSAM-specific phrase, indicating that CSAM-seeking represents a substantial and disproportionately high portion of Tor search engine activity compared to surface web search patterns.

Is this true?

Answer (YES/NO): NO